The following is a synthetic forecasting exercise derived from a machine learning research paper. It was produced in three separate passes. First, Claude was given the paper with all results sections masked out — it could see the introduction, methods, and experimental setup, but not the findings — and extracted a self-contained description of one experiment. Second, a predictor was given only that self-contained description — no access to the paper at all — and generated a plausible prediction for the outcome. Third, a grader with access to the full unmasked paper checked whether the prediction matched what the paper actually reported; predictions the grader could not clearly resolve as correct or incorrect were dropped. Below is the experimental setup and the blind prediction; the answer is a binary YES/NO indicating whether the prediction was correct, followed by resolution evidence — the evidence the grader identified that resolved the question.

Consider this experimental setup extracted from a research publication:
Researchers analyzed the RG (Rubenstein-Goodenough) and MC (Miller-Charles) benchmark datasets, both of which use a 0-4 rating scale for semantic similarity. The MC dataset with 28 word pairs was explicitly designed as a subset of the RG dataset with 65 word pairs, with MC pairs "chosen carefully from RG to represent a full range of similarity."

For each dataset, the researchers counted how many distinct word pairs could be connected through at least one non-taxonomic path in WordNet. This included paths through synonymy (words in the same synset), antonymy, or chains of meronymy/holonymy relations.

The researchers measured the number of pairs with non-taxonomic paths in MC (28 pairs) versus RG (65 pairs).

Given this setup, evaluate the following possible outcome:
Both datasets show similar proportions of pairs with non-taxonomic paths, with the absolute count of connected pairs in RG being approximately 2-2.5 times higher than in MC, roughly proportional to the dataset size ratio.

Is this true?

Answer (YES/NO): YES